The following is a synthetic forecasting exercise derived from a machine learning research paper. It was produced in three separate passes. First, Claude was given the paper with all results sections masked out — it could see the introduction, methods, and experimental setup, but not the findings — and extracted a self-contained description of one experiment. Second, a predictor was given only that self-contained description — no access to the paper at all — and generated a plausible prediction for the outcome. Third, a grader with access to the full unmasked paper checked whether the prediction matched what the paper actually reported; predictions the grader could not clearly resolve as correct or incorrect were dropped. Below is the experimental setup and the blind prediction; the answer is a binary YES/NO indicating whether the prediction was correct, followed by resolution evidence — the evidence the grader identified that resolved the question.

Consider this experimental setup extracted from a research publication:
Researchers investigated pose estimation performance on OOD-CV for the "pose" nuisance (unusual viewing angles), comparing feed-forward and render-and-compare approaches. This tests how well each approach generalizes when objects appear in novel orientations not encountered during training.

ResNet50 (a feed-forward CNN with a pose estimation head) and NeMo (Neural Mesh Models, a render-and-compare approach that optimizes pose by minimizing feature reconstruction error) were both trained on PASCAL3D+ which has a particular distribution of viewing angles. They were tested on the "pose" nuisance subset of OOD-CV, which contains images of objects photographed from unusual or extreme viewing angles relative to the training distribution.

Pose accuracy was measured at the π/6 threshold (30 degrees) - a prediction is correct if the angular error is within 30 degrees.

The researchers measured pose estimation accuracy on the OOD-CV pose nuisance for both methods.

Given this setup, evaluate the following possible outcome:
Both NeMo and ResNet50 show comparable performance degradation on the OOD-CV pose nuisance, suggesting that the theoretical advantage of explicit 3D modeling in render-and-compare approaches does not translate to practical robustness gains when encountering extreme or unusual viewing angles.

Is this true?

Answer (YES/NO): YES